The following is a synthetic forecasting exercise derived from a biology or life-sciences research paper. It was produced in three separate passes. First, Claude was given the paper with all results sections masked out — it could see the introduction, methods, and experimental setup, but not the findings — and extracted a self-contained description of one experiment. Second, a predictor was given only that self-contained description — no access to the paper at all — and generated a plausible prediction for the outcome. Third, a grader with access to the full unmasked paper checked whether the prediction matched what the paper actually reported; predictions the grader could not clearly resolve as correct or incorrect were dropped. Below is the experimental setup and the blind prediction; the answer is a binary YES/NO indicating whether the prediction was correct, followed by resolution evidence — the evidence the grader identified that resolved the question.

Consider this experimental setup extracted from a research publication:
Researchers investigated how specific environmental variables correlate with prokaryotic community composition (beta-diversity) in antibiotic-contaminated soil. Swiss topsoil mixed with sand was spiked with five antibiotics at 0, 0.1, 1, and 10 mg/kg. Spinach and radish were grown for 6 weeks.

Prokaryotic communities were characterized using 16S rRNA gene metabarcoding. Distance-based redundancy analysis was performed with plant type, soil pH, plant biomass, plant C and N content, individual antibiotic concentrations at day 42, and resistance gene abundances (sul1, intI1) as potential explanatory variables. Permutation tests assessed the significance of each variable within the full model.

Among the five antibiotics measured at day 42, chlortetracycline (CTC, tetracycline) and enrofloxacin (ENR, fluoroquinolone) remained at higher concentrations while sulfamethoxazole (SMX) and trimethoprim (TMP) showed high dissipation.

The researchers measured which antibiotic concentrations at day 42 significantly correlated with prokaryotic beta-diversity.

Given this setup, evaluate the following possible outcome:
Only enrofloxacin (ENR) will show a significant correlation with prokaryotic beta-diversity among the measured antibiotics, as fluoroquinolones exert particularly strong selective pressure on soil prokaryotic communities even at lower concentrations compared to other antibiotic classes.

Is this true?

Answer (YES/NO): NO